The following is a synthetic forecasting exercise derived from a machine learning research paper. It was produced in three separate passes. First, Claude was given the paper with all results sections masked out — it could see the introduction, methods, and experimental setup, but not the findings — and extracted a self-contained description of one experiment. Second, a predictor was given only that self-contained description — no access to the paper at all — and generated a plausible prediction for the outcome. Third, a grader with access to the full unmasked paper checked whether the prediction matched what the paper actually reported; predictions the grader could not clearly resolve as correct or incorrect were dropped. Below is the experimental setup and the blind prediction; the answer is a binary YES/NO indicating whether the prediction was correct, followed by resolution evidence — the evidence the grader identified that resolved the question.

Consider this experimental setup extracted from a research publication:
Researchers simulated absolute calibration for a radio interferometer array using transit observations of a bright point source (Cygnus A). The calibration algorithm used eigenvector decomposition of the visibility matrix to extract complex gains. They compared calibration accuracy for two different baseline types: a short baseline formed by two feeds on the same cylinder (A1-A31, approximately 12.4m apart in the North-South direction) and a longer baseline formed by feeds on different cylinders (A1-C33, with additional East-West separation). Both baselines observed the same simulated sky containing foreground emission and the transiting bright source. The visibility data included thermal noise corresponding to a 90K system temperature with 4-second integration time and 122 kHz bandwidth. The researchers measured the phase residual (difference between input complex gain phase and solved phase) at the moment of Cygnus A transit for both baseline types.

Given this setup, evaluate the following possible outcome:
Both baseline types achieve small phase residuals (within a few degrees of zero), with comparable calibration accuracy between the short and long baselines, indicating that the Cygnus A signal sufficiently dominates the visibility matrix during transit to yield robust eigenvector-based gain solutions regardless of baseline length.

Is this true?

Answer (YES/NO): YES